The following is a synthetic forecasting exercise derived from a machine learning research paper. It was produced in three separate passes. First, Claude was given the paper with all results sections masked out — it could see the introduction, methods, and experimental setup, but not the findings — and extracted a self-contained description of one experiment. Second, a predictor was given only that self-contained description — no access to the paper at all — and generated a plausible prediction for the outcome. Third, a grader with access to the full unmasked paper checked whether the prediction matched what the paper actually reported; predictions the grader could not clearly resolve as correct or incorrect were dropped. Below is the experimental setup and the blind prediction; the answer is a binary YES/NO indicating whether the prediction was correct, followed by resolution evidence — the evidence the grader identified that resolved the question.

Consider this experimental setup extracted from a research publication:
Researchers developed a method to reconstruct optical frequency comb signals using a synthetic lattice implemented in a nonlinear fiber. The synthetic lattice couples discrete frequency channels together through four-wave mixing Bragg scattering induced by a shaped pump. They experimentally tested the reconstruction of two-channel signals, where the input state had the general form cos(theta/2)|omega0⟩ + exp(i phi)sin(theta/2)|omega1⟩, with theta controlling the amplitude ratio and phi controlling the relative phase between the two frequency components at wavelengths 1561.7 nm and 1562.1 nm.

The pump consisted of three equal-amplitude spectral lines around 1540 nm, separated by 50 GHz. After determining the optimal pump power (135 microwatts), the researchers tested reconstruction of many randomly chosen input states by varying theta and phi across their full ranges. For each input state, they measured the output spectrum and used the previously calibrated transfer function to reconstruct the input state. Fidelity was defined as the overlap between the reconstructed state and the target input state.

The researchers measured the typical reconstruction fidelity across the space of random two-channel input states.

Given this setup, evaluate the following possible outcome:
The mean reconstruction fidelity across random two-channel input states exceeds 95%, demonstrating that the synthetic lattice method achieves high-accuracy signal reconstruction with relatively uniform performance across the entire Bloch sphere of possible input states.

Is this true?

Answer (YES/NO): YES